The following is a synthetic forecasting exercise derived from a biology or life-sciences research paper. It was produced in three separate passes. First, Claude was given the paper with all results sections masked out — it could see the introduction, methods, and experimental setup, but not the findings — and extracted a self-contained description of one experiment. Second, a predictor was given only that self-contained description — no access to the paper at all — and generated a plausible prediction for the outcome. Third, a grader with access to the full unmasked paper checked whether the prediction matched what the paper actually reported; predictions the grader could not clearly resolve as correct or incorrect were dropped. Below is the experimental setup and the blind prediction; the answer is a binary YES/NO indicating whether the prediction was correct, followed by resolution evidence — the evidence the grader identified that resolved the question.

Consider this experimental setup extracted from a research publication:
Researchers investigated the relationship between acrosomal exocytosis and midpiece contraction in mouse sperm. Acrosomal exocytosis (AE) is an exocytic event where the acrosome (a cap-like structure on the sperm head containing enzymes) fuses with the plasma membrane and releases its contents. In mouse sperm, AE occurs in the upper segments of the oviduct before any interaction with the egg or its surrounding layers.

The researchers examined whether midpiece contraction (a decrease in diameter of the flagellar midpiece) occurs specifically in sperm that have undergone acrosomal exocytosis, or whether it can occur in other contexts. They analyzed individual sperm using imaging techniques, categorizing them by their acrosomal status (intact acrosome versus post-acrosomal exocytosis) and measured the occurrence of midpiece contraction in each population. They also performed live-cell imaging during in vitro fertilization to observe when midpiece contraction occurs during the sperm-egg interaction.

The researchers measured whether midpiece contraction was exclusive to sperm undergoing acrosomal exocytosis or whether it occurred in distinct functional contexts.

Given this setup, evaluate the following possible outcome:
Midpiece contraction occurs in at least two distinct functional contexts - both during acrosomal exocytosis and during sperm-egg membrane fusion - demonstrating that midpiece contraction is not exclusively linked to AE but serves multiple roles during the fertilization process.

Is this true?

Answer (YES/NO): YES